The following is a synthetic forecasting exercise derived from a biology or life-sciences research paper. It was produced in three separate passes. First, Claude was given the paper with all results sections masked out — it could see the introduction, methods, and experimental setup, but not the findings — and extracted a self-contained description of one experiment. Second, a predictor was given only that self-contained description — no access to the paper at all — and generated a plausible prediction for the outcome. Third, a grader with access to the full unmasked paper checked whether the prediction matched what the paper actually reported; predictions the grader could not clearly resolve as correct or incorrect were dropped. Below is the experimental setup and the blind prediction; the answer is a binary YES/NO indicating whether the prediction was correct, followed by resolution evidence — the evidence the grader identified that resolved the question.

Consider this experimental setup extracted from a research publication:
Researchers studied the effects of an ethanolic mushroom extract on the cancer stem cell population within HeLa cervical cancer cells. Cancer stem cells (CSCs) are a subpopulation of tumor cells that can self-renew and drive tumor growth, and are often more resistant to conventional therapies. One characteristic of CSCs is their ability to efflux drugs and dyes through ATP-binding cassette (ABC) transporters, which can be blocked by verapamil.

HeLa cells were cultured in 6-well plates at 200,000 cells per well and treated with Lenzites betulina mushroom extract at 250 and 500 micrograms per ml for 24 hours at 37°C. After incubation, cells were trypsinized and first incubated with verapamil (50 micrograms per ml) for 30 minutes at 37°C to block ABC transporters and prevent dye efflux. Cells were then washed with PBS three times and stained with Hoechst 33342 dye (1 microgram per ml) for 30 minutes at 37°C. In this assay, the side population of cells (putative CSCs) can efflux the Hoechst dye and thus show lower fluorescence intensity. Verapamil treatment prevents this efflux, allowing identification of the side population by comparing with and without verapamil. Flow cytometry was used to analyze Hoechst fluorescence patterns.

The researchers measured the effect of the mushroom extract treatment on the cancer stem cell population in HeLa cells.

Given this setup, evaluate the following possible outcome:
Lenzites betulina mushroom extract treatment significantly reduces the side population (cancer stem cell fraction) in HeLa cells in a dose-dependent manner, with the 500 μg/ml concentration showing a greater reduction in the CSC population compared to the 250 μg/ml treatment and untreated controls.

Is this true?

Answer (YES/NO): YES